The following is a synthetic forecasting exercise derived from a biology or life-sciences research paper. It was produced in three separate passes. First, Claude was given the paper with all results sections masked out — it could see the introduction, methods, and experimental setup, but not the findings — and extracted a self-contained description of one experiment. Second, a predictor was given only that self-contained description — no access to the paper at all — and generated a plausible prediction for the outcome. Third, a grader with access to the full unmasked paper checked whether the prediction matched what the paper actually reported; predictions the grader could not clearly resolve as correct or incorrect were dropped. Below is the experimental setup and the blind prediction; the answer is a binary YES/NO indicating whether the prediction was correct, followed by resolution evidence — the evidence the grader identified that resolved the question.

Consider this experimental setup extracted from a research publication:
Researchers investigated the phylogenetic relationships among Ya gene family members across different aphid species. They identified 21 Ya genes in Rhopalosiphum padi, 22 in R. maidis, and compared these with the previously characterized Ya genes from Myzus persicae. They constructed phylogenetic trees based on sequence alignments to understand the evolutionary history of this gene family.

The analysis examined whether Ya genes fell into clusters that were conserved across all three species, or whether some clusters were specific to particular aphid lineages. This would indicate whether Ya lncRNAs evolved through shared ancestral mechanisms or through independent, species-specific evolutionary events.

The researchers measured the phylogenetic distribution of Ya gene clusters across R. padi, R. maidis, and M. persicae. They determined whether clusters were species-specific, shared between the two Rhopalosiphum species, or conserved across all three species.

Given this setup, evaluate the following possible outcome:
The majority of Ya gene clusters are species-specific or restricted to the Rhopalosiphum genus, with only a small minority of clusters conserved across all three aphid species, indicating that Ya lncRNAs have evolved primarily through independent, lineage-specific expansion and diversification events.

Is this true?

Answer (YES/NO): NO